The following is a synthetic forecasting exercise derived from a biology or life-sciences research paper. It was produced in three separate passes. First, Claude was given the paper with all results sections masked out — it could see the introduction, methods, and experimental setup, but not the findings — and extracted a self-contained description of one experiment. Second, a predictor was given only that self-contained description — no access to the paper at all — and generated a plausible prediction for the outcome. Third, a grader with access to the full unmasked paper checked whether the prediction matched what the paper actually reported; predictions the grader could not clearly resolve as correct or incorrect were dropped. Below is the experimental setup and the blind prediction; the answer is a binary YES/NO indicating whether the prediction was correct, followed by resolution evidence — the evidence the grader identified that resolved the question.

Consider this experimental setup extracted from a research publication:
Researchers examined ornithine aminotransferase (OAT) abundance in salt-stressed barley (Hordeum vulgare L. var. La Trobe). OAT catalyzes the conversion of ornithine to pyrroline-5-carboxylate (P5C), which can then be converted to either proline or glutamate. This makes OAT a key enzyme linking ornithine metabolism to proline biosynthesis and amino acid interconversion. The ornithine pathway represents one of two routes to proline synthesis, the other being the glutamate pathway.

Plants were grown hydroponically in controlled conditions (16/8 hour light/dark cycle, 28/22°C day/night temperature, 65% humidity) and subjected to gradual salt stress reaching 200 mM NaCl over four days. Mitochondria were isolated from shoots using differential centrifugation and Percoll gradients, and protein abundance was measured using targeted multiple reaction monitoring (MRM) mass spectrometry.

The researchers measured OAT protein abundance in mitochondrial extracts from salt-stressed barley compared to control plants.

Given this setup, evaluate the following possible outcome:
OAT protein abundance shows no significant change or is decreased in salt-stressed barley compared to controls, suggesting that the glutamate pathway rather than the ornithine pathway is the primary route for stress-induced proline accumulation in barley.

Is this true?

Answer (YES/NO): NO